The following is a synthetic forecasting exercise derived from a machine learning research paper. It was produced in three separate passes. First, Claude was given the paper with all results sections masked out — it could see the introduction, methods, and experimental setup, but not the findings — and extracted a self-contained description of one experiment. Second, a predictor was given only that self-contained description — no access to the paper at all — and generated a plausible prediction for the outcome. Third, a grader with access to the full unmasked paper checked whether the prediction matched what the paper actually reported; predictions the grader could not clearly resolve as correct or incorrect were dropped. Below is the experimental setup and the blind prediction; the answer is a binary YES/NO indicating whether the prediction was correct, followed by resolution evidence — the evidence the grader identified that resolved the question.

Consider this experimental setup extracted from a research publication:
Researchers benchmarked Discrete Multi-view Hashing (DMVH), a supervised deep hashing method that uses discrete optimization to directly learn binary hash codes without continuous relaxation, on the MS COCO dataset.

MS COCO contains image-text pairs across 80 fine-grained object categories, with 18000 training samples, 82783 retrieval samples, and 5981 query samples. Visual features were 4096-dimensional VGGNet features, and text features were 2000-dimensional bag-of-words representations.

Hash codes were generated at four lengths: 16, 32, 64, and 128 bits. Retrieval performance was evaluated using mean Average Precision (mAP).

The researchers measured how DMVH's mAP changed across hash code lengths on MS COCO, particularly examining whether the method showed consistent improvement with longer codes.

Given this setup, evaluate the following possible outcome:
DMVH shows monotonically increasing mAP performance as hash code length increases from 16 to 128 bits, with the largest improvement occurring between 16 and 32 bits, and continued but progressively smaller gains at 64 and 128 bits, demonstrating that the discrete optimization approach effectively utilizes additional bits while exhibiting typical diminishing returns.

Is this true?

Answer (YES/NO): NO